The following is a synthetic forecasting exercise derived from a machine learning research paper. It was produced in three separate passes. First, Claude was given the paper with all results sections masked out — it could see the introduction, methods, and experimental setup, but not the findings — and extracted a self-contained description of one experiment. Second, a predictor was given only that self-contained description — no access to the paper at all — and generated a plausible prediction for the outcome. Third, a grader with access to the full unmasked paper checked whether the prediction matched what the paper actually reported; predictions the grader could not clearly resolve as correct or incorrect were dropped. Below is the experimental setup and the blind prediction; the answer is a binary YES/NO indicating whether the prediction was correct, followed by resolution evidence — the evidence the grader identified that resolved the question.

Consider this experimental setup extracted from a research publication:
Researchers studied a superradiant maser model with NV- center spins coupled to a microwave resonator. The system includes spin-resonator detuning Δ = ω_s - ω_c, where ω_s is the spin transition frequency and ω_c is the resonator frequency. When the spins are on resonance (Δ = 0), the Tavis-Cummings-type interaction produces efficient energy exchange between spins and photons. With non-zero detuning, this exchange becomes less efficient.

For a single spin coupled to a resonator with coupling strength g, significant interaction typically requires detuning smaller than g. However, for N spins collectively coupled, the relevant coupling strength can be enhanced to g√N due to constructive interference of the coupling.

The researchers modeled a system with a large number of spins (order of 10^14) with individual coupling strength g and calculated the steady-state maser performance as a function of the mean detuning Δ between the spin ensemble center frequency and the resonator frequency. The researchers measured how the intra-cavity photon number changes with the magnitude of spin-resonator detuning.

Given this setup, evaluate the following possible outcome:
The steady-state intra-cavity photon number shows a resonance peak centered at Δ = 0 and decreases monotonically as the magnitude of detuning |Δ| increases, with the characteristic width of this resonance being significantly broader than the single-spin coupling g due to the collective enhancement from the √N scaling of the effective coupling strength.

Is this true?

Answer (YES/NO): NO